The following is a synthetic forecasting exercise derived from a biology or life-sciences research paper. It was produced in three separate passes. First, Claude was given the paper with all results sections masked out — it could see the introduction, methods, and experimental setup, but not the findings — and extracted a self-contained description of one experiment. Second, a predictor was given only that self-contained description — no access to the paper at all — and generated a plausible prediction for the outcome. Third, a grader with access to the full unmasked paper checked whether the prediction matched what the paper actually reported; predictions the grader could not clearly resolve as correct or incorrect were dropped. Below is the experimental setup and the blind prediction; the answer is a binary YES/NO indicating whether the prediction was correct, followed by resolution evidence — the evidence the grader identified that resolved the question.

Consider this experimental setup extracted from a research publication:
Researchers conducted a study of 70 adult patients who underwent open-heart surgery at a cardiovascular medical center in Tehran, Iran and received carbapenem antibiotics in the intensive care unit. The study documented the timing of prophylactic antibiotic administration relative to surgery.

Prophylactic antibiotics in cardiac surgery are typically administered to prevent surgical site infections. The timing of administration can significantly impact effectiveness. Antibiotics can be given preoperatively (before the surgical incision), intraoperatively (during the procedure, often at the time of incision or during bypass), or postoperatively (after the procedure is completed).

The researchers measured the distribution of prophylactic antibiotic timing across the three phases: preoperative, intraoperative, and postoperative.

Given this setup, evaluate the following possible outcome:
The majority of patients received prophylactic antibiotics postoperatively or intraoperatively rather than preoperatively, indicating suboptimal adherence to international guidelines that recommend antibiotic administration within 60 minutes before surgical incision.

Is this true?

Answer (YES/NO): YES